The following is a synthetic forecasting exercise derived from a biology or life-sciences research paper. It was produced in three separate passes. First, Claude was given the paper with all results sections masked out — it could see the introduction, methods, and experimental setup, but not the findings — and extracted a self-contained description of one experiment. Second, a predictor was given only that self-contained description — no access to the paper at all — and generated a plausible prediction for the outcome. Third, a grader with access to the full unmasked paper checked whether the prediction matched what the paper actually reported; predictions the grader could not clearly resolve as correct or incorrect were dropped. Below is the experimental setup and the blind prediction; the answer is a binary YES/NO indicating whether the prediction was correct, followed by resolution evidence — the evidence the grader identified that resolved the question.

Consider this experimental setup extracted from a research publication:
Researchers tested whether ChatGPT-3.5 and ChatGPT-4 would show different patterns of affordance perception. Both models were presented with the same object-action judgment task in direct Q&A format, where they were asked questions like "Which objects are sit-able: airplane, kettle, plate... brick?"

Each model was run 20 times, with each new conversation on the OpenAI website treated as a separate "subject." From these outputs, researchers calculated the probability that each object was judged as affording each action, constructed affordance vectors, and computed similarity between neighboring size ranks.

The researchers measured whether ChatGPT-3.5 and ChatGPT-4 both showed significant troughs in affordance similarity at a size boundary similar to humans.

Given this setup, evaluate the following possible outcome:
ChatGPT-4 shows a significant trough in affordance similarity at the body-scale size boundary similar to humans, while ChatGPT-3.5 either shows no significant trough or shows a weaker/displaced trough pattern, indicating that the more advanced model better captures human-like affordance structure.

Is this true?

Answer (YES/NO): YES